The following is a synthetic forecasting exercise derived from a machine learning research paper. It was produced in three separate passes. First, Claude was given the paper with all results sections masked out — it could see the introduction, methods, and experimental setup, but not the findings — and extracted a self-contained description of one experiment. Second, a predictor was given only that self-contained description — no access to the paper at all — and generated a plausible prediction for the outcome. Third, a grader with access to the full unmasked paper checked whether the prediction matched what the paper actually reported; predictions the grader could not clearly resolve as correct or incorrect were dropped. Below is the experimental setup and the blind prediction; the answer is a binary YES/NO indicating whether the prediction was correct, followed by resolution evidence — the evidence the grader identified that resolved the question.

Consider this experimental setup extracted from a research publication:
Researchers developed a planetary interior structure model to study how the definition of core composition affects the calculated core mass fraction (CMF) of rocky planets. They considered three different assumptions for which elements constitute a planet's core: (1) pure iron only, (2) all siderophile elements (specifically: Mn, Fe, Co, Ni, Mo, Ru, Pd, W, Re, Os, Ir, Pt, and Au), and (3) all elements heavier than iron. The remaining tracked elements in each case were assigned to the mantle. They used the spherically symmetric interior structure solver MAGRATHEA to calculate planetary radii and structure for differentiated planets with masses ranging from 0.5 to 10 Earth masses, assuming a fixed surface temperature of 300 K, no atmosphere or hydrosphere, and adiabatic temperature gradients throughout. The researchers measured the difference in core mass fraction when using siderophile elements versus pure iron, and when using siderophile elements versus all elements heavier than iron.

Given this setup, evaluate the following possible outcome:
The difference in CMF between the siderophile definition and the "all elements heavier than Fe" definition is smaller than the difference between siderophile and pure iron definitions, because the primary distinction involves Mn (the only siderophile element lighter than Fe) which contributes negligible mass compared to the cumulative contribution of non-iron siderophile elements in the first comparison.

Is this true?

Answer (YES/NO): YES